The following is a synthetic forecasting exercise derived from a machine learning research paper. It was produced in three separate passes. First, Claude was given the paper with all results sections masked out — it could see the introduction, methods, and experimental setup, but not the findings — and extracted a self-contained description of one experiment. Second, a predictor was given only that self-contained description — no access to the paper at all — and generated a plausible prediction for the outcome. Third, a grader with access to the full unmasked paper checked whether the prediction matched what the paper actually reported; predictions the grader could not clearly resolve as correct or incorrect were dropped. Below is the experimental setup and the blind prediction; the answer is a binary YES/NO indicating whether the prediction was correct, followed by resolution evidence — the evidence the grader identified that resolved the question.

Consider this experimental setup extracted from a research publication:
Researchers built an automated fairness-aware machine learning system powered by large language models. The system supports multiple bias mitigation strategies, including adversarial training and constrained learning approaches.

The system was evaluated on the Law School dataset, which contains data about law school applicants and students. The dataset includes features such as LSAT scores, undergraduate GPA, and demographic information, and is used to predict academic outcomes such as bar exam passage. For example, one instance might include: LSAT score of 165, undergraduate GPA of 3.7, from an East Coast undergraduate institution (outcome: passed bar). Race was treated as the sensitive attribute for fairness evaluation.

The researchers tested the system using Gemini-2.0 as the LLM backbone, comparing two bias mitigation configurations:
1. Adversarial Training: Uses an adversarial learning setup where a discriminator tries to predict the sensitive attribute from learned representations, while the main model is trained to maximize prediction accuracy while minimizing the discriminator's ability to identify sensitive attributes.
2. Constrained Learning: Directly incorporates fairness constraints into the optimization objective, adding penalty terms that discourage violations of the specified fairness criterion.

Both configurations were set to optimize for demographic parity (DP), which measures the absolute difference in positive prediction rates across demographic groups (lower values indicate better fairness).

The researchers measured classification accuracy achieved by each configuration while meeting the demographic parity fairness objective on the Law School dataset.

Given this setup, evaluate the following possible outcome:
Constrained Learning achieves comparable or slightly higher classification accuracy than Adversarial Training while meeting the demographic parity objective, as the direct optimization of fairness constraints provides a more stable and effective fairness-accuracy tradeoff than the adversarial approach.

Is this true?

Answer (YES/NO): NO